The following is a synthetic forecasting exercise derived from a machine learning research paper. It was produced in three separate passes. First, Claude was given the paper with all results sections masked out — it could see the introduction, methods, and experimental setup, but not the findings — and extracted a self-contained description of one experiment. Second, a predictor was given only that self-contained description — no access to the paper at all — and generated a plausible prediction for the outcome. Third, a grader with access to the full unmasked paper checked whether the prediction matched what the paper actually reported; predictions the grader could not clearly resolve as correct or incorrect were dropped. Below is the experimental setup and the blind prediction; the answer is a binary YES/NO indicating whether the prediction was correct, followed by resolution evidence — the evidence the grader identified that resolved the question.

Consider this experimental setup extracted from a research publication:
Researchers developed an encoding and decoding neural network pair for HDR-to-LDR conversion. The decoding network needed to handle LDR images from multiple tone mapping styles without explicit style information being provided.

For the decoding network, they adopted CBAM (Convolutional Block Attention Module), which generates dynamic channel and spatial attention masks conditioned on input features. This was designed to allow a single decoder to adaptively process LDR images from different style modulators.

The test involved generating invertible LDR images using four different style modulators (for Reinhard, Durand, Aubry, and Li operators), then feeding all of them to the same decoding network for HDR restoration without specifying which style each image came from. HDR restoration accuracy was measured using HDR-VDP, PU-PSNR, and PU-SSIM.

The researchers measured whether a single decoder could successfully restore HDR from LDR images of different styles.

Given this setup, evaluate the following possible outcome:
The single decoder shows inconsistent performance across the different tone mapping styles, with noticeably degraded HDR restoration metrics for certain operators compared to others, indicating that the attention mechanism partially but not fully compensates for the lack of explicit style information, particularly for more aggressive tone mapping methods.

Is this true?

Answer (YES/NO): NO